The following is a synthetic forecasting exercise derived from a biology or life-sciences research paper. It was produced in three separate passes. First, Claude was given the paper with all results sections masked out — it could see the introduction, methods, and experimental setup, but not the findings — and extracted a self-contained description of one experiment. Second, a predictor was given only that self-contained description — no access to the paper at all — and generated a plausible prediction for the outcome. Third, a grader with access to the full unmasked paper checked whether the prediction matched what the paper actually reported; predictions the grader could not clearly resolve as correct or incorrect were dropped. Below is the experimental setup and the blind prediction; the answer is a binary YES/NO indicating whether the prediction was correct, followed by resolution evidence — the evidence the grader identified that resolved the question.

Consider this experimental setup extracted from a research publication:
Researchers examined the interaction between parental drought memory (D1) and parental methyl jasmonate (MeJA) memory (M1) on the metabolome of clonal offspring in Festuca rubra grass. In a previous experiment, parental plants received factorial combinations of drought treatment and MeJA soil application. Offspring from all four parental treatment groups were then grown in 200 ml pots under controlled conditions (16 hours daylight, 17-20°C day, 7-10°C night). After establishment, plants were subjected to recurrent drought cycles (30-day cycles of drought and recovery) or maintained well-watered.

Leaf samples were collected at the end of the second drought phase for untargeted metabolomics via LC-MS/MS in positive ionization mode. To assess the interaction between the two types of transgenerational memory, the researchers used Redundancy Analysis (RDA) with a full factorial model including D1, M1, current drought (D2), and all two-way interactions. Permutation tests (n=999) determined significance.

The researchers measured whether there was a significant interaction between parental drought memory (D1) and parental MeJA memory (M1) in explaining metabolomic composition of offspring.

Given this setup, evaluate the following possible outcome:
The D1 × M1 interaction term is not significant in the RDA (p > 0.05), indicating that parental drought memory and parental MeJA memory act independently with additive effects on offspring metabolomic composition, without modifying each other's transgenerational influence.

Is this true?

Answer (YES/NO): NO